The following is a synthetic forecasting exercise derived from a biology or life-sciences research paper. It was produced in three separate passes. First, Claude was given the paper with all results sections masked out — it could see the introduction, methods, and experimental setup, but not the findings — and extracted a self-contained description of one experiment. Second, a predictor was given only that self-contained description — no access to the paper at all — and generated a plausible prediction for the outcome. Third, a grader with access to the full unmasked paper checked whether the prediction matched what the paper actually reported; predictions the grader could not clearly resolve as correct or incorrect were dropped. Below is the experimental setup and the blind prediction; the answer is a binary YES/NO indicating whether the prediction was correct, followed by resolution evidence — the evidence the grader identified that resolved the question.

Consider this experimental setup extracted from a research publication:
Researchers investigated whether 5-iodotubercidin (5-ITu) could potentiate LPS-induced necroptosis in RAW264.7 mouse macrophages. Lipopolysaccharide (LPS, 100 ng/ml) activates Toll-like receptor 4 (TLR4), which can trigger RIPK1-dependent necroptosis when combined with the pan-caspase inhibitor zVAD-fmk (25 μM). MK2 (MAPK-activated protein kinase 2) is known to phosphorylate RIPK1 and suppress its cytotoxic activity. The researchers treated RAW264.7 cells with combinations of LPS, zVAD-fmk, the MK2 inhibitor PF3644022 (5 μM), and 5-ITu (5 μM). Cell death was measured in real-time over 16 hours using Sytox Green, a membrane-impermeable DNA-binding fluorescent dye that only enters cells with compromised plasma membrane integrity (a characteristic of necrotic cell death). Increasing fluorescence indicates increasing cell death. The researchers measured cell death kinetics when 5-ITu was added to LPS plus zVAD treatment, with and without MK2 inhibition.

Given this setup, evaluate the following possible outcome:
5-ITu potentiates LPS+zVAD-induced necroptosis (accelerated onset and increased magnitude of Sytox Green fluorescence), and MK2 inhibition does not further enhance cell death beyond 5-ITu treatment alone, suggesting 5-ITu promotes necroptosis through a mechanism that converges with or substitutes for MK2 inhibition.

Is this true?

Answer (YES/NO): NO